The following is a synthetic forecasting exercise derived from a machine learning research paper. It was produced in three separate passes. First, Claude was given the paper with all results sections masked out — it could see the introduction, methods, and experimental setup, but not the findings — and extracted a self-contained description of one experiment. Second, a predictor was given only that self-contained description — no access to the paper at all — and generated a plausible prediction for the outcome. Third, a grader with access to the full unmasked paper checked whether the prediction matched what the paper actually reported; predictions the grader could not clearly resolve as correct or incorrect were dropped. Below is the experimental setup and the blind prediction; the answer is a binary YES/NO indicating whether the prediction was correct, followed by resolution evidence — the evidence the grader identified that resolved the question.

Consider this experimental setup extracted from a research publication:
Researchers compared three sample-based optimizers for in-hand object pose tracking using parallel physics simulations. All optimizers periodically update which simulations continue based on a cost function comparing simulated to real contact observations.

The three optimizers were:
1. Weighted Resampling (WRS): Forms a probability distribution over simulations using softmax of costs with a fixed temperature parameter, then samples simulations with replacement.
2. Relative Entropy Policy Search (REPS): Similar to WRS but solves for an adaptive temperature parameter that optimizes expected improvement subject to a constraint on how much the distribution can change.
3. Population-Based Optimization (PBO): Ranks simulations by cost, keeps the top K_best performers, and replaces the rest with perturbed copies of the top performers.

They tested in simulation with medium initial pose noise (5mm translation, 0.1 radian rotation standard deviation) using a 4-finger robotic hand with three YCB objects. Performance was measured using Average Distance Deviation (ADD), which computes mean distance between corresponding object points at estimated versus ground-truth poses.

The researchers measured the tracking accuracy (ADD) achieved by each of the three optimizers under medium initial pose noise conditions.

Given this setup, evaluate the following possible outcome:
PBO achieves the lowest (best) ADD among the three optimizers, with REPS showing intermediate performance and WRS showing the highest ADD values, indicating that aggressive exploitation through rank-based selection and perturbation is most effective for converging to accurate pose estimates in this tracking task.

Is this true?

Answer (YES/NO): NO